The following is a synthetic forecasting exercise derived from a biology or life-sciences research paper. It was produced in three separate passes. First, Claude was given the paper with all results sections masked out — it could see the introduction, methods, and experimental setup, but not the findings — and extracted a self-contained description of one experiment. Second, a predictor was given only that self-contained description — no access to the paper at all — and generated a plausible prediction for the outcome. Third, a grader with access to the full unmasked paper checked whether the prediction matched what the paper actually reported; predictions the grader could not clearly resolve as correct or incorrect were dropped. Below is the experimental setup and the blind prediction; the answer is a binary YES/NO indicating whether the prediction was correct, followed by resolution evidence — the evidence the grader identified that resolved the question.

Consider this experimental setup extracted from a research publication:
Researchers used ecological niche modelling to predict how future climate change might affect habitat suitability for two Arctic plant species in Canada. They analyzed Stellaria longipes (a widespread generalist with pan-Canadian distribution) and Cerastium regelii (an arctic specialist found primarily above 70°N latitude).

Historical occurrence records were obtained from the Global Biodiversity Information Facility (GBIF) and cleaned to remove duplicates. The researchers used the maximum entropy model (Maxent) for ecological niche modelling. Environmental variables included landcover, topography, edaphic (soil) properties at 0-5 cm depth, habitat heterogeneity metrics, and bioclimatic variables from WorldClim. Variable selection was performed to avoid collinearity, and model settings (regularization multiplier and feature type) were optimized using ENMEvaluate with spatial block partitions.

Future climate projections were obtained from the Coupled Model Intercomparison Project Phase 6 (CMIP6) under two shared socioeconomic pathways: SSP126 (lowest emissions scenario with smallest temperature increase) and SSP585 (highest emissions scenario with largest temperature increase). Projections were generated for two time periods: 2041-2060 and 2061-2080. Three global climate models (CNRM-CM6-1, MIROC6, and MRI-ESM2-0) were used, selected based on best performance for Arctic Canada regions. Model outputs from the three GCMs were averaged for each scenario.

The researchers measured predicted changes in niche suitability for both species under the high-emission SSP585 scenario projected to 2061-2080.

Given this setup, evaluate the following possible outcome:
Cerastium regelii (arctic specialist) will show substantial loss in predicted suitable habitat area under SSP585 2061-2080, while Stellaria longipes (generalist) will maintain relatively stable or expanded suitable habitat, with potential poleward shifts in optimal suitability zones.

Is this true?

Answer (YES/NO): NO